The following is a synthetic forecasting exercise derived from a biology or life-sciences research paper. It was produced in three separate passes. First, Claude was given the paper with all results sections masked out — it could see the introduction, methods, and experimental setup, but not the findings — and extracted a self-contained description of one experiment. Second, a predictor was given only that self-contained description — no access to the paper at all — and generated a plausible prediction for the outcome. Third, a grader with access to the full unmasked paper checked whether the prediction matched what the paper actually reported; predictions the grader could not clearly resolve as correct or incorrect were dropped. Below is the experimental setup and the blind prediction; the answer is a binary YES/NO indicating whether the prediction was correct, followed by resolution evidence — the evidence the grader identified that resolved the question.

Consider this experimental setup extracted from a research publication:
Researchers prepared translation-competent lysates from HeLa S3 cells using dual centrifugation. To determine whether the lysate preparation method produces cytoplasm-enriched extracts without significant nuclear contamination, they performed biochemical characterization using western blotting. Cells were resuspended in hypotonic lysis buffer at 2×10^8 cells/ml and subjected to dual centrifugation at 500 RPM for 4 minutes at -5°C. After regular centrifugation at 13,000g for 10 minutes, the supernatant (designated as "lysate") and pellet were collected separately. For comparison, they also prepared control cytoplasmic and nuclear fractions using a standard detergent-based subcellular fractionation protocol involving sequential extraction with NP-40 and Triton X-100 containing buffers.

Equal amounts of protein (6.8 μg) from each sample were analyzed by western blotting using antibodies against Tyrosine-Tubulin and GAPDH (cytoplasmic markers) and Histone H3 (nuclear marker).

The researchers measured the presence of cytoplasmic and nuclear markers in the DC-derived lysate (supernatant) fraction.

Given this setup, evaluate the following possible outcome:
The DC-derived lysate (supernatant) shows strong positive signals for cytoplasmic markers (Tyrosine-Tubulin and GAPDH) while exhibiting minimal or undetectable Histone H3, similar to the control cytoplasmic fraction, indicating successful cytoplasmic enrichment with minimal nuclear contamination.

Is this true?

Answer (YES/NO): YES